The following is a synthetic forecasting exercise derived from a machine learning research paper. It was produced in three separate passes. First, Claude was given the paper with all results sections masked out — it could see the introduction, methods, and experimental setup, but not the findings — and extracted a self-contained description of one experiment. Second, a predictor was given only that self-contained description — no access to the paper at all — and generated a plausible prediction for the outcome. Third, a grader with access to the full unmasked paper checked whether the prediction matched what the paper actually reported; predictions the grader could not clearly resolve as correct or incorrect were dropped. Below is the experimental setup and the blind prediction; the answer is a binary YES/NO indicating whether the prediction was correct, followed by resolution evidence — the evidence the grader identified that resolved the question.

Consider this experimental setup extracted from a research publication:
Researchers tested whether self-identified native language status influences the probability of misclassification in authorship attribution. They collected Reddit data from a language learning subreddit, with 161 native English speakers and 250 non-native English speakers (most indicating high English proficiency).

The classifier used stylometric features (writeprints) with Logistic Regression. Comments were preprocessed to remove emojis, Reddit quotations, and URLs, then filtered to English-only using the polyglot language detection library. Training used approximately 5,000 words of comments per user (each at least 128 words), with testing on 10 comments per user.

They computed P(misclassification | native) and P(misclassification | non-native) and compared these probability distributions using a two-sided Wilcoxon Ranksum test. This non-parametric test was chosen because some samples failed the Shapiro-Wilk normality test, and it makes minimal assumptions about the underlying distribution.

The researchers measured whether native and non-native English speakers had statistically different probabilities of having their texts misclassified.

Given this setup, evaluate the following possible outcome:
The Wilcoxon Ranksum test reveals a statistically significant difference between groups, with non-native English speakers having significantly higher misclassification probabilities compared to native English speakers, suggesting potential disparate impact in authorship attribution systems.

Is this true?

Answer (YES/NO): NO